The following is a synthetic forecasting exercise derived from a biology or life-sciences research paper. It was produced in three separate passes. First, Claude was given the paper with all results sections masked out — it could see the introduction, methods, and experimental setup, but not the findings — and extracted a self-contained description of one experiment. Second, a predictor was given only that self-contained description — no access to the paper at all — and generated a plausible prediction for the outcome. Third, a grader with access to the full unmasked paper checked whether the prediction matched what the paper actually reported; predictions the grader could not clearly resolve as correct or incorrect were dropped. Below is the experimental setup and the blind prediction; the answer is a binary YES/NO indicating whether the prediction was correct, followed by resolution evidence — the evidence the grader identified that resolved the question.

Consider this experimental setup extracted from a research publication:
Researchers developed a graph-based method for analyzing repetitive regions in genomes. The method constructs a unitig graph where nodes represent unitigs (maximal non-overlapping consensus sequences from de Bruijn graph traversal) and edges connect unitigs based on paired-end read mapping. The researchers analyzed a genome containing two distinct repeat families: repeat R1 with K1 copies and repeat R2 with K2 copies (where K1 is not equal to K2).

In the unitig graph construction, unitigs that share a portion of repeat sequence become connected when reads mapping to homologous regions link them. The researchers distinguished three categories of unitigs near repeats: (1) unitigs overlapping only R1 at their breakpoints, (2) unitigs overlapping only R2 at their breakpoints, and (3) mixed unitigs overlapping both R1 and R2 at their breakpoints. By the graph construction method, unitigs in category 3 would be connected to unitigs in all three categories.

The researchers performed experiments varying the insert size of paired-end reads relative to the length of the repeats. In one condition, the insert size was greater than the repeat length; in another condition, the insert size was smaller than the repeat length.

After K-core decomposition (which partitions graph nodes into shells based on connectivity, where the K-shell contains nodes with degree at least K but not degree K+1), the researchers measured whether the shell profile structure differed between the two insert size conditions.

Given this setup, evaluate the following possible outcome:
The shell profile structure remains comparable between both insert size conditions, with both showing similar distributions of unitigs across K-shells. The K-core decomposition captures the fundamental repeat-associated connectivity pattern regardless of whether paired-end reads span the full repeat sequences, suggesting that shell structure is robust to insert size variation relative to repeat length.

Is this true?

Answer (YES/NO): NO